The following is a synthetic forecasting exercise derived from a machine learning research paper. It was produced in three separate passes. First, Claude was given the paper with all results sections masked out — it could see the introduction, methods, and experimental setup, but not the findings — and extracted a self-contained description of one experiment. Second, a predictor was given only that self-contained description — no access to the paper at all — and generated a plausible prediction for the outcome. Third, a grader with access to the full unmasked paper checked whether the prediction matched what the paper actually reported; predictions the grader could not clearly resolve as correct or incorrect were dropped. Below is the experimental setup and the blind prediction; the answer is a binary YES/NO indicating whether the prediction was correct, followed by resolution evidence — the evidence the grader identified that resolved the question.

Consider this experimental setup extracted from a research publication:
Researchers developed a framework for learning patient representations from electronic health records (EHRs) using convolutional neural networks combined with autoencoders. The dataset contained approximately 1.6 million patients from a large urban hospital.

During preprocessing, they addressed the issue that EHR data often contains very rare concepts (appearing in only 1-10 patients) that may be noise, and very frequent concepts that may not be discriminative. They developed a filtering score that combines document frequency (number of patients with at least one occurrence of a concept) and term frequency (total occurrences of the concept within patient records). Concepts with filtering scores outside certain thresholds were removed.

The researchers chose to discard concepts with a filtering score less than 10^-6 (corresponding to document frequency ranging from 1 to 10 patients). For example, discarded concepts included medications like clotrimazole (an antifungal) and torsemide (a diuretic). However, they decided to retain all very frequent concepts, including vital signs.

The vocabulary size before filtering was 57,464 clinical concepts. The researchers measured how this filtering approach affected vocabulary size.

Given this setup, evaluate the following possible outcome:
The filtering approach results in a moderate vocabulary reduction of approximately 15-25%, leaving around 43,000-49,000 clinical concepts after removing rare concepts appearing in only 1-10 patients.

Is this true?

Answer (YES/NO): NO